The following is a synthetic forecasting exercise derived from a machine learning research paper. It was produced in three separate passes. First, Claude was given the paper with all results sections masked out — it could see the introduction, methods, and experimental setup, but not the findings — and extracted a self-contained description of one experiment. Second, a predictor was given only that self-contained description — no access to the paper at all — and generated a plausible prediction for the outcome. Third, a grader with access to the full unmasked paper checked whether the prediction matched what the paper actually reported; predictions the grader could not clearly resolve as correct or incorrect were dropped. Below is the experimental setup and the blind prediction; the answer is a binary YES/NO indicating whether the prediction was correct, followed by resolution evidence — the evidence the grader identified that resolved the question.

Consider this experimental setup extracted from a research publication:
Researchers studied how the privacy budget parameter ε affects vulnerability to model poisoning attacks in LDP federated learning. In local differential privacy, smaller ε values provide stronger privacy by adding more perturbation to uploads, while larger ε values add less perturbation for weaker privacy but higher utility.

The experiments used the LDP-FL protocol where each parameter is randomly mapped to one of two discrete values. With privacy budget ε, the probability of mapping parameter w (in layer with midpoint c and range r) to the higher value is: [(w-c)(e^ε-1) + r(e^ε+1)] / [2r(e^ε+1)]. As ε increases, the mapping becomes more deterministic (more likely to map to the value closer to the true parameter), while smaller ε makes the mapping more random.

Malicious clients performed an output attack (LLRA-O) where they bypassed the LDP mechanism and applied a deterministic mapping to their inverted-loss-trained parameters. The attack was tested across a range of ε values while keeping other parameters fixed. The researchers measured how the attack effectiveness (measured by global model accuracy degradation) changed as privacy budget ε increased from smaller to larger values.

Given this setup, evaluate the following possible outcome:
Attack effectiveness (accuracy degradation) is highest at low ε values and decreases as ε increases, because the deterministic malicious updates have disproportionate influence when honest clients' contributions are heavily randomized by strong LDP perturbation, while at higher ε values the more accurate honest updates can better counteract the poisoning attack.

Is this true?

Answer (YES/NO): YES